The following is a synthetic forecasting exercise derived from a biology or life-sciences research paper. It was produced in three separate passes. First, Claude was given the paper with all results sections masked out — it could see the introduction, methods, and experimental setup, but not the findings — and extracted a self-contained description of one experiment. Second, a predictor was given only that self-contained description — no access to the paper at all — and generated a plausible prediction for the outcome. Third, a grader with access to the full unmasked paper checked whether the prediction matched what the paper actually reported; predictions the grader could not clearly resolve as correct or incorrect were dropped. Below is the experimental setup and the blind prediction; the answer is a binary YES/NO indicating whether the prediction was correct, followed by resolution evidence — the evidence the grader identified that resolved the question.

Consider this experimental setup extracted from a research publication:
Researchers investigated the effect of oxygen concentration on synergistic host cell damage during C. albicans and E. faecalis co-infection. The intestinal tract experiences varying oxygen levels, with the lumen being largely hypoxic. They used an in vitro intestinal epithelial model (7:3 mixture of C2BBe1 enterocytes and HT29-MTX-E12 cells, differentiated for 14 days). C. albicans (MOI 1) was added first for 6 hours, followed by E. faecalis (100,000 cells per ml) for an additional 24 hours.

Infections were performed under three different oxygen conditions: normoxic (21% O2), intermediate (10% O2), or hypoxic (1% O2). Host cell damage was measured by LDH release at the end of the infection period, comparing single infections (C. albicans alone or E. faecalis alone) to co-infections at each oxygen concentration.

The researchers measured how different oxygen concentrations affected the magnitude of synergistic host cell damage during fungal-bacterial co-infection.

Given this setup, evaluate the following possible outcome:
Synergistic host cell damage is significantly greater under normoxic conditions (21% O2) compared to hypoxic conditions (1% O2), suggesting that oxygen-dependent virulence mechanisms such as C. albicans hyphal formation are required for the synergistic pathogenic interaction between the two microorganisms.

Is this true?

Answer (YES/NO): NO